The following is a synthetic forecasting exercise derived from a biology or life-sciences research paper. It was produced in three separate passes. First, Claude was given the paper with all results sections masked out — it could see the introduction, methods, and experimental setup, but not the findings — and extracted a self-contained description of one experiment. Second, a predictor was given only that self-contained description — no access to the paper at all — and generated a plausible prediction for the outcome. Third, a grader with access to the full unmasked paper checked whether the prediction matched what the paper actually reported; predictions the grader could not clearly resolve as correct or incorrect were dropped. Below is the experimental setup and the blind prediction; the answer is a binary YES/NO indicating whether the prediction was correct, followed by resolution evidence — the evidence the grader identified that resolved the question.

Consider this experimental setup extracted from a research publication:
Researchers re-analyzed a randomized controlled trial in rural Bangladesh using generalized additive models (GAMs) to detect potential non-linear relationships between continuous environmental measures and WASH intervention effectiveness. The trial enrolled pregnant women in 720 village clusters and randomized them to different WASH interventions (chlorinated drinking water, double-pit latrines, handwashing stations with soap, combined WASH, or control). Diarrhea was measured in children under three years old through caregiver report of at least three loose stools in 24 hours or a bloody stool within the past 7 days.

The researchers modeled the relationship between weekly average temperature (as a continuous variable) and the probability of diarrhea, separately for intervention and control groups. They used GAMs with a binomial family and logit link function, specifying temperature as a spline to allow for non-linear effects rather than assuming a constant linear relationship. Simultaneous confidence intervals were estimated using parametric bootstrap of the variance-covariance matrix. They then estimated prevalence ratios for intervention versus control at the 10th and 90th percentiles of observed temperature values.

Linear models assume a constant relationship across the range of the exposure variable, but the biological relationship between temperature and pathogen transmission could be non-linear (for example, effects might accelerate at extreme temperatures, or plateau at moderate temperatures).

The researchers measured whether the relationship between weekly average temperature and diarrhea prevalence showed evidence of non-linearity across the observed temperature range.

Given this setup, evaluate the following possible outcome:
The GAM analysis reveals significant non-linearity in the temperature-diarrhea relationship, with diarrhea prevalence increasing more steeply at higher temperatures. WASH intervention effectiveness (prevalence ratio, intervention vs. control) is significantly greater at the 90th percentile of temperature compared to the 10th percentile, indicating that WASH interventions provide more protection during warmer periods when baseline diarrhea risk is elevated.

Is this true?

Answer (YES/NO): NO